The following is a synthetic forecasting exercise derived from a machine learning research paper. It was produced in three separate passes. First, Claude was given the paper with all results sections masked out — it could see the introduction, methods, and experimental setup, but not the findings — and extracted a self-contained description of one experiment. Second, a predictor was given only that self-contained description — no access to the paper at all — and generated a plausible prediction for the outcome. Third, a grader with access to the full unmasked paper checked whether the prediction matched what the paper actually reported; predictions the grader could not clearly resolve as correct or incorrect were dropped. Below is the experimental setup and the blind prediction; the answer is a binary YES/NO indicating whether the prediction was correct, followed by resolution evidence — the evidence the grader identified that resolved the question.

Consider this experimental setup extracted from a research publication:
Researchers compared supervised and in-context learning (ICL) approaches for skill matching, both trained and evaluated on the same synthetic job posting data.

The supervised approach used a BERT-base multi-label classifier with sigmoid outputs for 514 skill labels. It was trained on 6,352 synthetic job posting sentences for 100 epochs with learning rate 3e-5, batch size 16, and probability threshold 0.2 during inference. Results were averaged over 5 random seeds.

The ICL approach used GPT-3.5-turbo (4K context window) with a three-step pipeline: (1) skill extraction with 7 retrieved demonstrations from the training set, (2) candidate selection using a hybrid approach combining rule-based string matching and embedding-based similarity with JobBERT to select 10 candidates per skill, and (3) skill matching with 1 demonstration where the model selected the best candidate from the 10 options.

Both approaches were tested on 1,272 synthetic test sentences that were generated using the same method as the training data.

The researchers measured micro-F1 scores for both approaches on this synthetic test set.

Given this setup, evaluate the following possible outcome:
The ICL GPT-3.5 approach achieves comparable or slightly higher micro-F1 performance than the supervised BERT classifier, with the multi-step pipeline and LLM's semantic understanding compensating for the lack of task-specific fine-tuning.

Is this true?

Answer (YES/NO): NO